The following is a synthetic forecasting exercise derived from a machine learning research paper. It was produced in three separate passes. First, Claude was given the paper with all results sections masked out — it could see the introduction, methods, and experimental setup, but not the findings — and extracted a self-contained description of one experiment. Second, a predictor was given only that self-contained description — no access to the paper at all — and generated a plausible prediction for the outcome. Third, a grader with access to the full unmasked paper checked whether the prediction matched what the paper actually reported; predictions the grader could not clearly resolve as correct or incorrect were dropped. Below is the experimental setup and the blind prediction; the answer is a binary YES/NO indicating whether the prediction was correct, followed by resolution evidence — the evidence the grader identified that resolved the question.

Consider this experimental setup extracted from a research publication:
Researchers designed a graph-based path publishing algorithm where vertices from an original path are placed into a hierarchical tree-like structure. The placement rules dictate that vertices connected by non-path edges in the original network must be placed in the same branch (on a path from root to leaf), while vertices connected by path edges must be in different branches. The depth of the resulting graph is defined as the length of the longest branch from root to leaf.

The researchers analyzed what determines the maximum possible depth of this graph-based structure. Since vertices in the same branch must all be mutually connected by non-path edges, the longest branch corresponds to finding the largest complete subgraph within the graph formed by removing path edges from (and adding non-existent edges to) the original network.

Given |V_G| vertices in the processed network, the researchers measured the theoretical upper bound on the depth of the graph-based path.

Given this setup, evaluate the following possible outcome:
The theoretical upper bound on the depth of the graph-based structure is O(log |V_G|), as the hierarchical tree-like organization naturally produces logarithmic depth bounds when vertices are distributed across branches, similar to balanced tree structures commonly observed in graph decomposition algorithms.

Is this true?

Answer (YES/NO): NO